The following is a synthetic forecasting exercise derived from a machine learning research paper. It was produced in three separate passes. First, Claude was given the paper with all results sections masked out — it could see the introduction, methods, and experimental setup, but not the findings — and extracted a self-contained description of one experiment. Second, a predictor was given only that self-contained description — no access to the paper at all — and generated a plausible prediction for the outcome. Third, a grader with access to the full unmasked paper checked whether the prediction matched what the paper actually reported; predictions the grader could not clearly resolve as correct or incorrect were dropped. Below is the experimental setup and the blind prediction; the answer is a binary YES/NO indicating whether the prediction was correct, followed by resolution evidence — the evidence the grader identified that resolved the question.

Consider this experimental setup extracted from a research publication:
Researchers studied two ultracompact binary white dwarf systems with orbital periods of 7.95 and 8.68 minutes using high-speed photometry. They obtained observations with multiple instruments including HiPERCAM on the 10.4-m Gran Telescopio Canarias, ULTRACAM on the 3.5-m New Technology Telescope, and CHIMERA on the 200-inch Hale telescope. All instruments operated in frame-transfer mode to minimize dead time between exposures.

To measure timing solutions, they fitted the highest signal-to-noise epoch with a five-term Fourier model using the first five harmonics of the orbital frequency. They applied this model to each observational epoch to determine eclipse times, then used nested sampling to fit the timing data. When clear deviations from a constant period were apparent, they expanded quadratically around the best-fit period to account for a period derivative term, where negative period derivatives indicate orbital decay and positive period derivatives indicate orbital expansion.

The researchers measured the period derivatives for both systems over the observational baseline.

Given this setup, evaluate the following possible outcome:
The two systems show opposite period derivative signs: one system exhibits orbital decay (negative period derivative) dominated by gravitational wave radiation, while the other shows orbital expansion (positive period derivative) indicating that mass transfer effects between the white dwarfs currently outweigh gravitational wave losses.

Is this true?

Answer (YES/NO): YES